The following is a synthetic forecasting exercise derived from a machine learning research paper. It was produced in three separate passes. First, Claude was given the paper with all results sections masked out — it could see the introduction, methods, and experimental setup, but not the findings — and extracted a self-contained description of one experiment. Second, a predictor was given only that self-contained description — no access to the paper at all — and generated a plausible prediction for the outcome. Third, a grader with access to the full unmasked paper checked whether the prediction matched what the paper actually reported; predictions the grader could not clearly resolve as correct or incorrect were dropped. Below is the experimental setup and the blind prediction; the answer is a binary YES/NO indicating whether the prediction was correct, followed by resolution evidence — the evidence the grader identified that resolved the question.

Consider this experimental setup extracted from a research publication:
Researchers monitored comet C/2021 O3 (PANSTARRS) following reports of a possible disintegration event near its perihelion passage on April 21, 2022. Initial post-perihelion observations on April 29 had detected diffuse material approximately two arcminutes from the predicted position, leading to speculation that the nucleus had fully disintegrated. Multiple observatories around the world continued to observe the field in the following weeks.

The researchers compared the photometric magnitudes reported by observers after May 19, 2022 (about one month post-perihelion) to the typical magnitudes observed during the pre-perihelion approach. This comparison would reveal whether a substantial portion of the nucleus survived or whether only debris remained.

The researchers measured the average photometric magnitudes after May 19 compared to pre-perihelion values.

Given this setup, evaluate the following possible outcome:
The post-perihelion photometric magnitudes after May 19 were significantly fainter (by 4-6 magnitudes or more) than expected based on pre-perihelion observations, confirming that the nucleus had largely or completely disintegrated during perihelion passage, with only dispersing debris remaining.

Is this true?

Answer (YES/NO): NO